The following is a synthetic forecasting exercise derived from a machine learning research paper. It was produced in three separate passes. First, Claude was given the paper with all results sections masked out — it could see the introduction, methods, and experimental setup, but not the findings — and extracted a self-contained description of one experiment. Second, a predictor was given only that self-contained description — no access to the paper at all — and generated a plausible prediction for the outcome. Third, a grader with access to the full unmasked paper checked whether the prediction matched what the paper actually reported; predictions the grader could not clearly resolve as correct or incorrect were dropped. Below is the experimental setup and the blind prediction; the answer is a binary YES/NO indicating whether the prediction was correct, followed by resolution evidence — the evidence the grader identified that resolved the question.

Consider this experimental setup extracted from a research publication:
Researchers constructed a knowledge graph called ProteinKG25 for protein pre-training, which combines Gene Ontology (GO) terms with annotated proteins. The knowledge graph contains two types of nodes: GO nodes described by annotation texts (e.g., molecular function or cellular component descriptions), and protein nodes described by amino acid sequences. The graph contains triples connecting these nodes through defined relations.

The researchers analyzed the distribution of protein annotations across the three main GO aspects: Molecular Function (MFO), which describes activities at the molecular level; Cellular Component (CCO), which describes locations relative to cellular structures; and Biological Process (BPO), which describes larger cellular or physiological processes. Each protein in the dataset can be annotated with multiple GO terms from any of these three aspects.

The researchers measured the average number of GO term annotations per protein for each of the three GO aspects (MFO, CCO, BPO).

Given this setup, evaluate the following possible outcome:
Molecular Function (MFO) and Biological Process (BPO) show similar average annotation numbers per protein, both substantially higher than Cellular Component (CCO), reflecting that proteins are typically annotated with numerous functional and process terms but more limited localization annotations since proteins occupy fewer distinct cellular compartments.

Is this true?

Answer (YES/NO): NO